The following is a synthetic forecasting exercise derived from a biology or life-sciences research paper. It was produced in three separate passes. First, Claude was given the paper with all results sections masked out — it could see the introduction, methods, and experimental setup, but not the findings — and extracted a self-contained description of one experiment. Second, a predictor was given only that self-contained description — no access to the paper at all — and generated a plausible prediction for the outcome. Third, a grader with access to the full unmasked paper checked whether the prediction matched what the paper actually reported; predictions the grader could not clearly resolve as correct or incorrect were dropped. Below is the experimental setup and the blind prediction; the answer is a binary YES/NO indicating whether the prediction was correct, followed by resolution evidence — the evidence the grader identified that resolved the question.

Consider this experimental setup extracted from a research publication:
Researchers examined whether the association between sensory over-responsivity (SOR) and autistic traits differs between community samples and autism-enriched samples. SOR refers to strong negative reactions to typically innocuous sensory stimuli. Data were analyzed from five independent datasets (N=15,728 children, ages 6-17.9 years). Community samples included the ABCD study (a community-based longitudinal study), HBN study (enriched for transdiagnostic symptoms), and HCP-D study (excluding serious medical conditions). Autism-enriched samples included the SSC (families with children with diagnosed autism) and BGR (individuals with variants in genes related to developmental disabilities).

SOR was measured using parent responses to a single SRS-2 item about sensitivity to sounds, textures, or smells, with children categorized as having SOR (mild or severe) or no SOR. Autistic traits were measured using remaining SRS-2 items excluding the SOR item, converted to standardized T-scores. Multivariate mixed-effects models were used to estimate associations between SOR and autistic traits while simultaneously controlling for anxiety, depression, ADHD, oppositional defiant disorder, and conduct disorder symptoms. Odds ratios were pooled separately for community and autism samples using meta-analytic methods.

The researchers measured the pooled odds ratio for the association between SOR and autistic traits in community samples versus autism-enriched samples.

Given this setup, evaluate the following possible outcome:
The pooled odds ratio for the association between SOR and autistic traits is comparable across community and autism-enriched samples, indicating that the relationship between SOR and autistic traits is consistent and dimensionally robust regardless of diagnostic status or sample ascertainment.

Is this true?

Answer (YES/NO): NO